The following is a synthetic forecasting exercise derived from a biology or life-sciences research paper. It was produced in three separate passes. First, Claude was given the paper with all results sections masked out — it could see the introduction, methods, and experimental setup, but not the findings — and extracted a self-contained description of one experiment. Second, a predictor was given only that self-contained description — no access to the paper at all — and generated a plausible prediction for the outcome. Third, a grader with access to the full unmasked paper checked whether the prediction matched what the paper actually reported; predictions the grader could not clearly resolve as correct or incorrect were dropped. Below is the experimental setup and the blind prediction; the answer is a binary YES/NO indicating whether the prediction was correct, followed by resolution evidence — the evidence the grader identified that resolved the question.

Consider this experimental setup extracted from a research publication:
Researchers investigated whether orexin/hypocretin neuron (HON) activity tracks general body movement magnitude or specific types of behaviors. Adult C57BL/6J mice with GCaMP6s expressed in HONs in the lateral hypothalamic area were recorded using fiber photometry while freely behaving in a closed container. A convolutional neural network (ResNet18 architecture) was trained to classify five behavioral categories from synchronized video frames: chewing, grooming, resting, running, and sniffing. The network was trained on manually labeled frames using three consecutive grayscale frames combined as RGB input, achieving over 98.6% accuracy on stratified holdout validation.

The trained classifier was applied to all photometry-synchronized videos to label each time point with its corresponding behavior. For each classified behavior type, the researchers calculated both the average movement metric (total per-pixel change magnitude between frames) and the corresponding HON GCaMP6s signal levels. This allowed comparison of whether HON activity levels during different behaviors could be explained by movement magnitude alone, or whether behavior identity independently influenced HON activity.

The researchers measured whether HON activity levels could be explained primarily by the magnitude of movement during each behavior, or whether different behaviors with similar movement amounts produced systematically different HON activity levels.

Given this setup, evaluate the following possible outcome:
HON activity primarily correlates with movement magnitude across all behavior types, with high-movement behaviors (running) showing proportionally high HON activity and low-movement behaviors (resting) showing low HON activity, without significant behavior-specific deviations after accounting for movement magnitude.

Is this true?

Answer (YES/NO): YES